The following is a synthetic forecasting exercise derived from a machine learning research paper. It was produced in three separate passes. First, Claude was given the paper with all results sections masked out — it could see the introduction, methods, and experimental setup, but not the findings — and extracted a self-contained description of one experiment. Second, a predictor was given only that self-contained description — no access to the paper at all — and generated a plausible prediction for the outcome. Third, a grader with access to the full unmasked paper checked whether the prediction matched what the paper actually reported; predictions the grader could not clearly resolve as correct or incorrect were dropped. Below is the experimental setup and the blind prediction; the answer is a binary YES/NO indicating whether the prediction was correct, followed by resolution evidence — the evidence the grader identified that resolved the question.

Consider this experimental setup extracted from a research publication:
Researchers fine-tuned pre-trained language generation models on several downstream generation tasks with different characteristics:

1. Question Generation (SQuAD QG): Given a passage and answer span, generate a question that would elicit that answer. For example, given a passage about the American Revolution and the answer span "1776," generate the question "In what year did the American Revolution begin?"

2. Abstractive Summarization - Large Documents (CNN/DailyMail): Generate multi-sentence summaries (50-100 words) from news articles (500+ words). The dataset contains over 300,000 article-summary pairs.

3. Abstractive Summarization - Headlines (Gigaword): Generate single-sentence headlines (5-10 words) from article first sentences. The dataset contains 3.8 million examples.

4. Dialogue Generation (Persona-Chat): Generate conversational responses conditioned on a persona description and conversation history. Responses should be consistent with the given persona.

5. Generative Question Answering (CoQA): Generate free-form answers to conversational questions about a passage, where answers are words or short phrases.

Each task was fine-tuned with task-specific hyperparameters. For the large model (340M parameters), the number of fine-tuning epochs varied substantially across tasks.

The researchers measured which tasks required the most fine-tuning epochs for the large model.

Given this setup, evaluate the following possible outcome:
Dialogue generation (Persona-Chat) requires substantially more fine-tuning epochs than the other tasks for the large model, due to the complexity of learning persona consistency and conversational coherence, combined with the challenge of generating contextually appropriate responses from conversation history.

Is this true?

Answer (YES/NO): NO